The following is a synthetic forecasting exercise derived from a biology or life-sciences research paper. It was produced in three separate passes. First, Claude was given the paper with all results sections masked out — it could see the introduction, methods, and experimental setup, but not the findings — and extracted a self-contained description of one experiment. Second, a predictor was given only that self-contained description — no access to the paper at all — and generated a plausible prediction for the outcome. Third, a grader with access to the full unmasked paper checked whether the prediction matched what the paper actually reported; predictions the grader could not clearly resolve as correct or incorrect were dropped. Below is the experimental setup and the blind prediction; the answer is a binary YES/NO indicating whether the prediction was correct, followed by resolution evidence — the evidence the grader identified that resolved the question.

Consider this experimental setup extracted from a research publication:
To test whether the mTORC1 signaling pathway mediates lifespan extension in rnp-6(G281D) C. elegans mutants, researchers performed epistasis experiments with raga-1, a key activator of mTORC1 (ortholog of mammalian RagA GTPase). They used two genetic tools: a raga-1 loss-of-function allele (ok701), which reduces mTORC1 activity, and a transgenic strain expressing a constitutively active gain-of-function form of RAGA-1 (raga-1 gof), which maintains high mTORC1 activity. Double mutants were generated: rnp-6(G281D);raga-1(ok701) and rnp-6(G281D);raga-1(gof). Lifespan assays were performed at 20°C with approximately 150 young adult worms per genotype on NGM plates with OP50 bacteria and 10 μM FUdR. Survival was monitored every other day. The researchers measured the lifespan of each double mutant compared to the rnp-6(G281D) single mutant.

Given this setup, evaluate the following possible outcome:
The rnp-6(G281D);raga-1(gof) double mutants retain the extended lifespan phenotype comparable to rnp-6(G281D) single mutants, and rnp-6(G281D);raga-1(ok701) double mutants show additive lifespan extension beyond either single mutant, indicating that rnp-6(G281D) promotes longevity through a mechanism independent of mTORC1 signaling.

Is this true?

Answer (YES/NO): NO